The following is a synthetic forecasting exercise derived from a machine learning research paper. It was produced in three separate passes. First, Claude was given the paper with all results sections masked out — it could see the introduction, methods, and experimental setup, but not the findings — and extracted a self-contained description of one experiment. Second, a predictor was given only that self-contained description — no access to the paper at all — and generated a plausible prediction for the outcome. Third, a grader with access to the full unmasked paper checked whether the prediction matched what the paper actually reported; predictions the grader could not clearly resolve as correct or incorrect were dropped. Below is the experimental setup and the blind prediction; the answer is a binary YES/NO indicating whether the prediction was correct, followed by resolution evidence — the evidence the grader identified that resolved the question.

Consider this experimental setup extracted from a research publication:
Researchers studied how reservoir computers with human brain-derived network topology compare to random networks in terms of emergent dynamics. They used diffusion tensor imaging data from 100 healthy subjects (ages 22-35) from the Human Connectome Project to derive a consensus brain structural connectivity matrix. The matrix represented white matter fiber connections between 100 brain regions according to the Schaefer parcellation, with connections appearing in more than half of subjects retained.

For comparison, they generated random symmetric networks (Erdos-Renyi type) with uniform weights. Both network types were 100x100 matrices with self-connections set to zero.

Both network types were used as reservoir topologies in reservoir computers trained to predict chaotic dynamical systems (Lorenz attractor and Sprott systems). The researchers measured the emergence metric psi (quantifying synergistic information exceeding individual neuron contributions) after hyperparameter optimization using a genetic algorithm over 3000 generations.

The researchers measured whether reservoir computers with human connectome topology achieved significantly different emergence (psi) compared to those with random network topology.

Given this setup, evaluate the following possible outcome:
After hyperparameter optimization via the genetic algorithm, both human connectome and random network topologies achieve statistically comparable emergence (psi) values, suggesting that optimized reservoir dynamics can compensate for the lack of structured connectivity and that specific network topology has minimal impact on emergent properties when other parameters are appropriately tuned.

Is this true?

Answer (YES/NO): YES